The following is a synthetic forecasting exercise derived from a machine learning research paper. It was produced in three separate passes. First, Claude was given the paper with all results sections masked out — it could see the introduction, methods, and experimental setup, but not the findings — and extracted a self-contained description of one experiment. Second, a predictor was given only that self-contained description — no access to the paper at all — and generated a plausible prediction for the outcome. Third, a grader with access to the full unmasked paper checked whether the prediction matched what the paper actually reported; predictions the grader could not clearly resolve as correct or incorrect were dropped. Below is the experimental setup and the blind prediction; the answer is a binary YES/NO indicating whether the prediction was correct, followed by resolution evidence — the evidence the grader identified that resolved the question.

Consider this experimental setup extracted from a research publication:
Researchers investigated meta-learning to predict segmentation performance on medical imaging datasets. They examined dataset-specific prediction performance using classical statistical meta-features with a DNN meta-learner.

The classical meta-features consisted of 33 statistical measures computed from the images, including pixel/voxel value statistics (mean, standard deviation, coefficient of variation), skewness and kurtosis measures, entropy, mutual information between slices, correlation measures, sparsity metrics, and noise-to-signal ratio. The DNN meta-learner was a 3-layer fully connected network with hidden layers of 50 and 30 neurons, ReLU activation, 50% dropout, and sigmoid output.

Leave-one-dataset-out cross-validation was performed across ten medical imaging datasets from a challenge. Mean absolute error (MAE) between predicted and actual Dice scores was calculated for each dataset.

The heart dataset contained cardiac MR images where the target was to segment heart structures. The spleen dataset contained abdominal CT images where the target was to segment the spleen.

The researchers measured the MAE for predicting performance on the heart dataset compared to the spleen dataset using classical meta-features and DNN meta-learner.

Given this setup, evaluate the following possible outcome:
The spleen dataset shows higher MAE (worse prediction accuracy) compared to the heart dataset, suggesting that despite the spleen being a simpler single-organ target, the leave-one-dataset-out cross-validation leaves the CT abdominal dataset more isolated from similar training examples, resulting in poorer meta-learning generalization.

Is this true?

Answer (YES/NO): YES